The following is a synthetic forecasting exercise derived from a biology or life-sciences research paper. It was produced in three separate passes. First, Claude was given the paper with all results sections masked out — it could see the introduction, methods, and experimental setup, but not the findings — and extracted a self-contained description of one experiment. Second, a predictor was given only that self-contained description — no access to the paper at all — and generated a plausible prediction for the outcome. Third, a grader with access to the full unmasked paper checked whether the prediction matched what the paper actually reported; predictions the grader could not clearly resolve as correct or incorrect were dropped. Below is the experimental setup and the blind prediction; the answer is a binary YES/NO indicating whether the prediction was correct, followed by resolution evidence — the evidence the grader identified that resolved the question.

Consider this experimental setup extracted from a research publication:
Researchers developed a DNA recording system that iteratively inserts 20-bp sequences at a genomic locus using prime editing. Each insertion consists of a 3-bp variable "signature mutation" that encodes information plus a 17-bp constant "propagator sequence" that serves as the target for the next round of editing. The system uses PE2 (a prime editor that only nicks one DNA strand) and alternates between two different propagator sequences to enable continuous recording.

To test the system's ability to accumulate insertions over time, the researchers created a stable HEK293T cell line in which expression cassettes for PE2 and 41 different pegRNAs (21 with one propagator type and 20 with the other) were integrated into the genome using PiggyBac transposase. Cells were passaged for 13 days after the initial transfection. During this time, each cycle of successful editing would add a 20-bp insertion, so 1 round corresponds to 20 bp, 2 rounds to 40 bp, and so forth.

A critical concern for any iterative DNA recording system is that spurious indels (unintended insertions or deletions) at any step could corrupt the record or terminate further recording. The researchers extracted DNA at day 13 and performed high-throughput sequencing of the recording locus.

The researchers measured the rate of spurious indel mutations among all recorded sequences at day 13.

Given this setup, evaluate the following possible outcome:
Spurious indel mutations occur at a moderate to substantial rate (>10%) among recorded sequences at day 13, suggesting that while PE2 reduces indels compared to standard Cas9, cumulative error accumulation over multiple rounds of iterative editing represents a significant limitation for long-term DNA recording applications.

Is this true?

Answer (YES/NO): NO